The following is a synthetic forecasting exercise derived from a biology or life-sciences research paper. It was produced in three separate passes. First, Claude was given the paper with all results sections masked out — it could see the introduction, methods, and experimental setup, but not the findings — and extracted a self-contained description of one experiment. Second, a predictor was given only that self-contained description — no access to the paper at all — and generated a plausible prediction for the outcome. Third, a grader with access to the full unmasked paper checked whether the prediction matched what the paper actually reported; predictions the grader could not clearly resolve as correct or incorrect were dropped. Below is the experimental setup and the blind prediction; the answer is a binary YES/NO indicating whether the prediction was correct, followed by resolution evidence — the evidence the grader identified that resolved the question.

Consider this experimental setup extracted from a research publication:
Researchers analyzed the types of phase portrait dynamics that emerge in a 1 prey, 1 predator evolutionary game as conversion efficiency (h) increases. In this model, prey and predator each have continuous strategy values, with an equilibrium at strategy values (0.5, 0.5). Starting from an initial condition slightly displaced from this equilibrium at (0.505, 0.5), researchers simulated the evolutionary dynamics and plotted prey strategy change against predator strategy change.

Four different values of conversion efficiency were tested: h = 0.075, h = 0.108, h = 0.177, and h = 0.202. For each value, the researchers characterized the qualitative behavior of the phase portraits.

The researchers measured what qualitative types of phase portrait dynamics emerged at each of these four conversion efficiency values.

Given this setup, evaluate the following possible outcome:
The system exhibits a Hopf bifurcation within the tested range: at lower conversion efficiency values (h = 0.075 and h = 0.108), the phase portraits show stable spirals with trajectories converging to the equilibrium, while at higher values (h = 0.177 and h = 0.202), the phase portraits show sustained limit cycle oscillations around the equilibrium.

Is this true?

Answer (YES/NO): NO